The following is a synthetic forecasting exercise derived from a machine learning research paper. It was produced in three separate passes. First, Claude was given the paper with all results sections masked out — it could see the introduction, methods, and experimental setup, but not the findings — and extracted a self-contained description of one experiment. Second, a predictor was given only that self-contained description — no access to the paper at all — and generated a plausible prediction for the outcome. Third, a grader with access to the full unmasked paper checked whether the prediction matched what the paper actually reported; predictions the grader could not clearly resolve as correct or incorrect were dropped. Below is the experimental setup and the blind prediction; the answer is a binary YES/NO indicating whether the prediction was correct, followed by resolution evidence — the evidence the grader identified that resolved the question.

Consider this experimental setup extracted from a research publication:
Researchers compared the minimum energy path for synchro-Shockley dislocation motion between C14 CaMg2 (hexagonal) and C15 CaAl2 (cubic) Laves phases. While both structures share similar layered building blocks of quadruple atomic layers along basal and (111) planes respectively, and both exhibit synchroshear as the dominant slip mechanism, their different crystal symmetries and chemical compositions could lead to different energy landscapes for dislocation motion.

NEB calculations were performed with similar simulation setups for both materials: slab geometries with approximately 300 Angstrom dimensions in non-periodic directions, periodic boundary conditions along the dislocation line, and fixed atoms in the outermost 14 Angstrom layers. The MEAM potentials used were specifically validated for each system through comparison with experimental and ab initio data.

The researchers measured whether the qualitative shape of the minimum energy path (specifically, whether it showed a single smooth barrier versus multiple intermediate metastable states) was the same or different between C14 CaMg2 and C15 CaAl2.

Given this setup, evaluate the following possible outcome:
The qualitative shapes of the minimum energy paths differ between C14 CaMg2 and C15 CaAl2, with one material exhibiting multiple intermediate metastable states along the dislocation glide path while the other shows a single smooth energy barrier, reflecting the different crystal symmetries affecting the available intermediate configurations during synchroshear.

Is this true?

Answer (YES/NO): NO